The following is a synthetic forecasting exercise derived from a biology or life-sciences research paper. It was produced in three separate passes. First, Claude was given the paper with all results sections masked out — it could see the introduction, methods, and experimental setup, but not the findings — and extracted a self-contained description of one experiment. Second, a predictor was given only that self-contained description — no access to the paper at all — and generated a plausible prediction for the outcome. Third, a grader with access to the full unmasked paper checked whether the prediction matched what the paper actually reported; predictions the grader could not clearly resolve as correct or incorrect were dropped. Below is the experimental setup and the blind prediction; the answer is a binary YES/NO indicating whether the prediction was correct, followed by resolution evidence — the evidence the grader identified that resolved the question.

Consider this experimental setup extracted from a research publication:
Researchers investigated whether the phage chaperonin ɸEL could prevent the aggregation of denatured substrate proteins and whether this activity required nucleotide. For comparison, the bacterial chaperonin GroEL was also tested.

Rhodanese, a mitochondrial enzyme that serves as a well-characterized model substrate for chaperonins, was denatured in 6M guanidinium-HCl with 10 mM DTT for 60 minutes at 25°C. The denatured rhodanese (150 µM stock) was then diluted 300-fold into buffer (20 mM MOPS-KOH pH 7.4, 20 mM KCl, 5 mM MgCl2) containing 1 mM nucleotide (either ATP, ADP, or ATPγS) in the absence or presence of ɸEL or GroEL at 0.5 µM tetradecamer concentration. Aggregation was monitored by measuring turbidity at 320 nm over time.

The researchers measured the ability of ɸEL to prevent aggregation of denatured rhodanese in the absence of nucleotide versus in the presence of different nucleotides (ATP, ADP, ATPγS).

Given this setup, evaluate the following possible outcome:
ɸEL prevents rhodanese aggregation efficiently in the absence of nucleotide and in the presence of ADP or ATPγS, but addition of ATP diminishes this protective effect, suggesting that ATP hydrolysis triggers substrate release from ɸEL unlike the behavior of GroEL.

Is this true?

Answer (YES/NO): NO